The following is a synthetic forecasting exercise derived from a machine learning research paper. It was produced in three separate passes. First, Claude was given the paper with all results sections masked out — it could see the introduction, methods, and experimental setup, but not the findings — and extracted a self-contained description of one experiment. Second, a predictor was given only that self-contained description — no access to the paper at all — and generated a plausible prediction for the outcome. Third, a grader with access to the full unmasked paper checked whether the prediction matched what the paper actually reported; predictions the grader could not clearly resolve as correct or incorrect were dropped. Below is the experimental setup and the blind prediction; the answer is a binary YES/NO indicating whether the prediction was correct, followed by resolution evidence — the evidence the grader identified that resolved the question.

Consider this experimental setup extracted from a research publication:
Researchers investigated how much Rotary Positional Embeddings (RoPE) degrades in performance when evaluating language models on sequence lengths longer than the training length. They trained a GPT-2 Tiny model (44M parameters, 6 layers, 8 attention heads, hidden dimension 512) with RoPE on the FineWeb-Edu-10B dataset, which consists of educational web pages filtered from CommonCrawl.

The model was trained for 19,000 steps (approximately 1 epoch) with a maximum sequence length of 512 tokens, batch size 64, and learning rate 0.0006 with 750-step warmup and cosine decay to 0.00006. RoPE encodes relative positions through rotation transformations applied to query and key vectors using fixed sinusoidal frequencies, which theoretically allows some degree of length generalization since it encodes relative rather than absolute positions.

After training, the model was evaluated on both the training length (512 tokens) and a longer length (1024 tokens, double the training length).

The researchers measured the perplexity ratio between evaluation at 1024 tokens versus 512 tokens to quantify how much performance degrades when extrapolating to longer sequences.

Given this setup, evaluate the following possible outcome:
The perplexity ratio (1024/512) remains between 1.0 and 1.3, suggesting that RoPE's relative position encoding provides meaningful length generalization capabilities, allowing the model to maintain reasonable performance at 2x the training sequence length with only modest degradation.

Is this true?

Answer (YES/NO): NO